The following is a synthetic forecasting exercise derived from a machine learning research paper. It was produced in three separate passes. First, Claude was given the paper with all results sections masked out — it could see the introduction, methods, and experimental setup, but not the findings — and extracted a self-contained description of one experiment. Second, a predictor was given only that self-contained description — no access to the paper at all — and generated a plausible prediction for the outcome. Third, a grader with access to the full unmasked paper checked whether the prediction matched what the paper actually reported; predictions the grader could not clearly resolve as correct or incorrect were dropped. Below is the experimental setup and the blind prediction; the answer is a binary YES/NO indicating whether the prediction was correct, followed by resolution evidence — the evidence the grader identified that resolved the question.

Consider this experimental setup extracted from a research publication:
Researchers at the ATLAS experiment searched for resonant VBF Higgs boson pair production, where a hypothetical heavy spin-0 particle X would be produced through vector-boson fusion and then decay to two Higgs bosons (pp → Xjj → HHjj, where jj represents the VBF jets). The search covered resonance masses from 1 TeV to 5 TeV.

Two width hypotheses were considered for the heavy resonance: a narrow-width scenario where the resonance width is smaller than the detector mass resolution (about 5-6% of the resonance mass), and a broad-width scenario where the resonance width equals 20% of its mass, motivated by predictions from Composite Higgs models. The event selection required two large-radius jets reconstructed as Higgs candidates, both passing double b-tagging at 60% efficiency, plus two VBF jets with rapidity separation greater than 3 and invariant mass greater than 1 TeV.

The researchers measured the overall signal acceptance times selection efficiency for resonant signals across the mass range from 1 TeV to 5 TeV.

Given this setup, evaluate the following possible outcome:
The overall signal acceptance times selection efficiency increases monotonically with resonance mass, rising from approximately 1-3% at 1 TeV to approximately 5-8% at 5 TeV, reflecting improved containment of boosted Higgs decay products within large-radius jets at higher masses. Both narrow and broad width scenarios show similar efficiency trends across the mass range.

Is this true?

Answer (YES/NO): NO